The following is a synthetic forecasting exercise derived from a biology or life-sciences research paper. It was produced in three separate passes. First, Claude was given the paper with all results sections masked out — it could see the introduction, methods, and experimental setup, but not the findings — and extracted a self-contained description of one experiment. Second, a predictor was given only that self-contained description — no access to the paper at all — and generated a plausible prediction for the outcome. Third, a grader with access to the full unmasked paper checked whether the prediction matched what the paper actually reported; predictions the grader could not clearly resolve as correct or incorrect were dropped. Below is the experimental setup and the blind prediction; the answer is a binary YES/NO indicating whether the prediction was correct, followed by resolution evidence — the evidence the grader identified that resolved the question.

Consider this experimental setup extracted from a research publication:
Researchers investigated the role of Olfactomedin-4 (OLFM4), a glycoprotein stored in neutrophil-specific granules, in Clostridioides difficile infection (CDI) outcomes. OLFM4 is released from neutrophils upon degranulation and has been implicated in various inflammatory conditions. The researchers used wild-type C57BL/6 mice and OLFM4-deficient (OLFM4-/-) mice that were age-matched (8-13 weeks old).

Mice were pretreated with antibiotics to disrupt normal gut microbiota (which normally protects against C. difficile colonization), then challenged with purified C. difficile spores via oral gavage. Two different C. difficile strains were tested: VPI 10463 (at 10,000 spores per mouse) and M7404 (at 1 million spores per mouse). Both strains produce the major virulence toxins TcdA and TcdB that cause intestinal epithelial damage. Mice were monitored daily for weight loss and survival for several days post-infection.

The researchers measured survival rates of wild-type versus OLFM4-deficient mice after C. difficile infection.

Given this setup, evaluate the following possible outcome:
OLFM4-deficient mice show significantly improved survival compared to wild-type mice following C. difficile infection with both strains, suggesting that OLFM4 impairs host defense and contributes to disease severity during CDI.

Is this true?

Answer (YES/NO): NO